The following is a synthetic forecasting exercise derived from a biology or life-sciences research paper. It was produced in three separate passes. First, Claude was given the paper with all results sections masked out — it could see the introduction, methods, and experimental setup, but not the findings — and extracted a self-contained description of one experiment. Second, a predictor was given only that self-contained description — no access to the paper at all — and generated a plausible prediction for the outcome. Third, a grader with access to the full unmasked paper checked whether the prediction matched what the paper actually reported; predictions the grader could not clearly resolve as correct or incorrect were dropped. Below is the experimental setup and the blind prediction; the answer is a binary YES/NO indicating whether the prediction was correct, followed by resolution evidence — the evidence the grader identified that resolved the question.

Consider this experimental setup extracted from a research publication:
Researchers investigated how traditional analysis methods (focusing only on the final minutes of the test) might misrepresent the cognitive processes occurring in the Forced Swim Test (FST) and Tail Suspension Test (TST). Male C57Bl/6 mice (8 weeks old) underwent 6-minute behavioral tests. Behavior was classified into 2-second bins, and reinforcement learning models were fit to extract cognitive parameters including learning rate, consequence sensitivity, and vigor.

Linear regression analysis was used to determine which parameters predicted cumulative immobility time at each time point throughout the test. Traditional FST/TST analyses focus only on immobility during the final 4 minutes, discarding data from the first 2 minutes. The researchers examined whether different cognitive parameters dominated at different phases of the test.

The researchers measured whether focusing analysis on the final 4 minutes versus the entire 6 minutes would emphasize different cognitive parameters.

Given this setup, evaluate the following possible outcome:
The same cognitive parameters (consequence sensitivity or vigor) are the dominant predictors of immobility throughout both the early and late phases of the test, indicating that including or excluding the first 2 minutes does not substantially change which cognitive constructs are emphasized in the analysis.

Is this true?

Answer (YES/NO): NO